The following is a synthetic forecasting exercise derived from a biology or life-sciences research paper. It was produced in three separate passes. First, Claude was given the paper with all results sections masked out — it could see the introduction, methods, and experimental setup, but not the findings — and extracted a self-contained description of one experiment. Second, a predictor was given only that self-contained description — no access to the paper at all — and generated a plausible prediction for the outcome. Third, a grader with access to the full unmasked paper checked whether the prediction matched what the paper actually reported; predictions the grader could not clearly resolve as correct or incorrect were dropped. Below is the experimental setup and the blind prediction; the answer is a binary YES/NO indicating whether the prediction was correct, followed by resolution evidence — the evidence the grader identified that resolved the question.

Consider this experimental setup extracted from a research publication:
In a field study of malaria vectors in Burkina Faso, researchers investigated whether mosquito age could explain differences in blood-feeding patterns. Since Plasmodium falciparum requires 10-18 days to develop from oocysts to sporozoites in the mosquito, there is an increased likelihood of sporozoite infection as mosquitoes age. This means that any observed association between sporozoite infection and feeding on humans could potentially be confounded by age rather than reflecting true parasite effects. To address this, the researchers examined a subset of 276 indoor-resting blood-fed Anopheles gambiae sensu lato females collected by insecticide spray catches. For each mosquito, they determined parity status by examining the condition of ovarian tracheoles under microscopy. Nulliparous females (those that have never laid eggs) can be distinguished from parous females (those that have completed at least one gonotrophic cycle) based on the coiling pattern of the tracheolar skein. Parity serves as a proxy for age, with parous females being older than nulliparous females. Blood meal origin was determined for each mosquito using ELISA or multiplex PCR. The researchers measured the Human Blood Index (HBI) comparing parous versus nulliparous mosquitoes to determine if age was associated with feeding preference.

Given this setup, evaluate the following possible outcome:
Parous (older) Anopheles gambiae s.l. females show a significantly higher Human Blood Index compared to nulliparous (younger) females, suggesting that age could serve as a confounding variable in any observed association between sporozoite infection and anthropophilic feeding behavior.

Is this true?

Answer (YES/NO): NO